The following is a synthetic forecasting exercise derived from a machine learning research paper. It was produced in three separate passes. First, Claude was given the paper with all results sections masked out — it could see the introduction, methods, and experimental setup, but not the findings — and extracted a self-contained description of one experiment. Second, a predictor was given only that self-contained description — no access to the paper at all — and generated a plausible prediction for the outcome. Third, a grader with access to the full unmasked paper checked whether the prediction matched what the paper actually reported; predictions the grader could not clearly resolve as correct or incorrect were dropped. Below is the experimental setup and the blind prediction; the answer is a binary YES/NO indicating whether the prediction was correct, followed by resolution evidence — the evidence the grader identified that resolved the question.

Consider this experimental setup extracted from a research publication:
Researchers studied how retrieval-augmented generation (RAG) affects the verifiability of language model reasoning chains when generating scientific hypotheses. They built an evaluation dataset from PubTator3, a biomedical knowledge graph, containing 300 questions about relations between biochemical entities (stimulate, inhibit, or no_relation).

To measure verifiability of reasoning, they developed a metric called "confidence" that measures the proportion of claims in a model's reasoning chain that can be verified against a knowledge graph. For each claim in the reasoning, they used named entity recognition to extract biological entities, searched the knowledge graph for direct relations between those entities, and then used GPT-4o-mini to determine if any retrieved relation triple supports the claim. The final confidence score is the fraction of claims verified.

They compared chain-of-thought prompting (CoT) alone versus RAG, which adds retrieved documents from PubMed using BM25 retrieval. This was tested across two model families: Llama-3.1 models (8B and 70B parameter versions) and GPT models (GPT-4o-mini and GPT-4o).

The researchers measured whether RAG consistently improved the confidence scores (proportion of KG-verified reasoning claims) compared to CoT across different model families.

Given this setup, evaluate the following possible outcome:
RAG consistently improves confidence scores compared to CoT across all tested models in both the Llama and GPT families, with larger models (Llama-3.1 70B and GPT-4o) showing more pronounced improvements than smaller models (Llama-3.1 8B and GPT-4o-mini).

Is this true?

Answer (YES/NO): NO